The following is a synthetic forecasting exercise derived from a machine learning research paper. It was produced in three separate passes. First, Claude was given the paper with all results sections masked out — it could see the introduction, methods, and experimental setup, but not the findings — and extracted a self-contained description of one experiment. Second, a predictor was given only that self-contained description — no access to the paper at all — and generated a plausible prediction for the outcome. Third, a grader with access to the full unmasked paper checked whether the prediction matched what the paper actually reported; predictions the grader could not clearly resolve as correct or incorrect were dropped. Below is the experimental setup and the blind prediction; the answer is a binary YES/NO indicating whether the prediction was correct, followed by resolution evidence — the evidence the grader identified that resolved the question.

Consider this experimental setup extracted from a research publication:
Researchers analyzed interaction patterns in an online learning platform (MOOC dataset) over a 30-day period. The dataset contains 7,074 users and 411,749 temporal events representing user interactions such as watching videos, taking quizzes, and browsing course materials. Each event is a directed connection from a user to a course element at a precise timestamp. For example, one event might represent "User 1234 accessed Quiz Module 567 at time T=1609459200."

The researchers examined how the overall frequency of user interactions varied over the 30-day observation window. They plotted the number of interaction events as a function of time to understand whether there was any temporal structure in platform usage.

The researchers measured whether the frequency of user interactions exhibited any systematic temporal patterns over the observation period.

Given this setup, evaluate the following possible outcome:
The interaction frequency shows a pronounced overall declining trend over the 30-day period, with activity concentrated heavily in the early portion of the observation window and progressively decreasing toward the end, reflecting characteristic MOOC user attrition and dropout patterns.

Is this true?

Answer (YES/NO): NO